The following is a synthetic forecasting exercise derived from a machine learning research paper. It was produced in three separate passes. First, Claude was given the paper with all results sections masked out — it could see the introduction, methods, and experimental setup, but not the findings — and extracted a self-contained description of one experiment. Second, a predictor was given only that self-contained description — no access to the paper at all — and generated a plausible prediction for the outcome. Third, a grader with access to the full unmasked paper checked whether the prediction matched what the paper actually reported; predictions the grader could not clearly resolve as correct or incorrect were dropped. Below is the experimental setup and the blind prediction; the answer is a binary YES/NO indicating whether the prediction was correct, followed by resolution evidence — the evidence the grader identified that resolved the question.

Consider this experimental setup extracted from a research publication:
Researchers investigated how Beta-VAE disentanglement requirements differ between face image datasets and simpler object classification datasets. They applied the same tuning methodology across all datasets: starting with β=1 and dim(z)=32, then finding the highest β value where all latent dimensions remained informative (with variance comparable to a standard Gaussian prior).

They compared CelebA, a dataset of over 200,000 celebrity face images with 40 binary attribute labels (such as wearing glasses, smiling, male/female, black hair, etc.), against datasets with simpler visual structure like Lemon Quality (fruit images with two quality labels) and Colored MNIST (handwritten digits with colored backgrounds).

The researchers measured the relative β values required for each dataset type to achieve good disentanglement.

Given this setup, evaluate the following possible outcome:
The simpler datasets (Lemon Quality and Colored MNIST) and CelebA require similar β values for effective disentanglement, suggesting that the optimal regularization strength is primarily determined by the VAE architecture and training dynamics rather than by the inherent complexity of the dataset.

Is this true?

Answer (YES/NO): NO